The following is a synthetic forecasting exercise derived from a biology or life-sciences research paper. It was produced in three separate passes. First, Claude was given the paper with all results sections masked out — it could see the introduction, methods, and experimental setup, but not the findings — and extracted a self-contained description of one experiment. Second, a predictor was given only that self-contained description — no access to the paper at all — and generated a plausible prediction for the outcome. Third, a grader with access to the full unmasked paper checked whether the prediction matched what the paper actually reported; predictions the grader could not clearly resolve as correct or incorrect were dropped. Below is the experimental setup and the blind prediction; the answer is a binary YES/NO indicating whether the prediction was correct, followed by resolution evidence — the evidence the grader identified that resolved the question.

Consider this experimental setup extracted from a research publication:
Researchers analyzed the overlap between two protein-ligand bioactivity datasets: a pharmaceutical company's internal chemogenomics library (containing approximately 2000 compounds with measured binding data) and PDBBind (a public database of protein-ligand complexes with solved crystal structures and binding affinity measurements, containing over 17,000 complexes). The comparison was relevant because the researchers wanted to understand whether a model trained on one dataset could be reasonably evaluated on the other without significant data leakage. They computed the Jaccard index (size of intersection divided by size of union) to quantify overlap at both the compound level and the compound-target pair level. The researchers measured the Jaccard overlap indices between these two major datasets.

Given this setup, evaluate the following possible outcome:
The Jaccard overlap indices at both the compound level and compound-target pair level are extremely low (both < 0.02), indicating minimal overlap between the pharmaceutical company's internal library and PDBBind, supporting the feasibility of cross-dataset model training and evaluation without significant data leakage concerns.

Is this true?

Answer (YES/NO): NO